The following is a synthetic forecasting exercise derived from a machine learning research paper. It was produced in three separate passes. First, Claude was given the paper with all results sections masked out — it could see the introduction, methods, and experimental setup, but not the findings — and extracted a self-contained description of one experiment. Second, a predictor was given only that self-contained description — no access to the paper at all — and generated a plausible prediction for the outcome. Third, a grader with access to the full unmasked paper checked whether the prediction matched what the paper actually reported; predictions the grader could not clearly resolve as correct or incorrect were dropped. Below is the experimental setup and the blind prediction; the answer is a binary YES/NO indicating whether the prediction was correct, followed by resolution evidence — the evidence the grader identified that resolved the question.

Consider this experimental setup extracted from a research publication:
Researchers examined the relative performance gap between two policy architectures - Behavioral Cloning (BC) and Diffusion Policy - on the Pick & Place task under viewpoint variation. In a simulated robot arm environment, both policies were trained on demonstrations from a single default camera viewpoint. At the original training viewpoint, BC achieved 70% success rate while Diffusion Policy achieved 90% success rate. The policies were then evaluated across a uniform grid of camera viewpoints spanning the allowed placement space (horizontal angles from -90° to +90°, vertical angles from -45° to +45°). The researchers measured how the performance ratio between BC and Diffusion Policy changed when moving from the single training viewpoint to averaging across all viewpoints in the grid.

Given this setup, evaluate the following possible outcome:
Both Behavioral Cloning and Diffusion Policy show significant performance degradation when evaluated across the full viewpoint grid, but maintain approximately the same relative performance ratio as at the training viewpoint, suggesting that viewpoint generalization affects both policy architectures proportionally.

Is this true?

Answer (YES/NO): NO